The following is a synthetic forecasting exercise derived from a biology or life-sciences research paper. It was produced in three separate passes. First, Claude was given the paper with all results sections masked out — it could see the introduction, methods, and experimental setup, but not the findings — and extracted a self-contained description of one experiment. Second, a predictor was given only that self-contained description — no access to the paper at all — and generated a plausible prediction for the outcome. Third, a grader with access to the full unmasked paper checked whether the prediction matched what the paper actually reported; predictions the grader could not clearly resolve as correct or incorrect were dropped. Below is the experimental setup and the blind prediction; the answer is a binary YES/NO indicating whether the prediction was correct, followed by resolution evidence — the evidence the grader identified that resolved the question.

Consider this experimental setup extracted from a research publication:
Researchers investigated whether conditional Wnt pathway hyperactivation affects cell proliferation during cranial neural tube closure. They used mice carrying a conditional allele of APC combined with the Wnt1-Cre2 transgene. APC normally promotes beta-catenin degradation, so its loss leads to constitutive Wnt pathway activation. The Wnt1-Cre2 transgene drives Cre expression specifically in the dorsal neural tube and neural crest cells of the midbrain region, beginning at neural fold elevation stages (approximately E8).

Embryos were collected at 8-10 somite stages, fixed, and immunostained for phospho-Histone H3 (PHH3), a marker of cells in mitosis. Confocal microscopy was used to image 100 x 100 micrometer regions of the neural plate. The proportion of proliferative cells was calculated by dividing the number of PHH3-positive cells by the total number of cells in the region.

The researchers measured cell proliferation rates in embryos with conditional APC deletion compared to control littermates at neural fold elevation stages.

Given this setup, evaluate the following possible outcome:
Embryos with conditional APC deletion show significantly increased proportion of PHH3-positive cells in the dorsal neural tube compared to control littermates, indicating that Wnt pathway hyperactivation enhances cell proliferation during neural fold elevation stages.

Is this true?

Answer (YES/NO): NO